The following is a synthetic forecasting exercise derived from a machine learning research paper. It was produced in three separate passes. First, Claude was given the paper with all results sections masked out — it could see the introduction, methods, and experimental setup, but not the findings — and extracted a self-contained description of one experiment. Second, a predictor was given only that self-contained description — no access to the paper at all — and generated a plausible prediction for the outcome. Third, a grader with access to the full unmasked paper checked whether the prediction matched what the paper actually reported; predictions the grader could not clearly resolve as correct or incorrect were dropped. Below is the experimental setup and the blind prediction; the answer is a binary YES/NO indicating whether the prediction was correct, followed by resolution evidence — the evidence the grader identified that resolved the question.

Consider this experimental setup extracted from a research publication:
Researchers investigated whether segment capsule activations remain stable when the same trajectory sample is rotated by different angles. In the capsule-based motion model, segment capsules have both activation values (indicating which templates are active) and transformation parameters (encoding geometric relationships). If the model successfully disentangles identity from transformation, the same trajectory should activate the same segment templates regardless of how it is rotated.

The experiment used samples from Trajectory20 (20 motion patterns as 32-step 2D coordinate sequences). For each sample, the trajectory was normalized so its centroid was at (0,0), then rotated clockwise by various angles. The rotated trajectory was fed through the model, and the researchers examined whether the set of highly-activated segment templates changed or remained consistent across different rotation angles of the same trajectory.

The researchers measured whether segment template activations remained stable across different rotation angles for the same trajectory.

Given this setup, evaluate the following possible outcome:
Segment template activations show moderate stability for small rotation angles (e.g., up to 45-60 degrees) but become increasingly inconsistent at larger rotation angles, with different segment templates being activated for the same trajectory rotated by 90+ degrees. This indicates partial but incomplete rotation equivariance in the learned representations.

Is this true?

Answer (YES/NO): NO